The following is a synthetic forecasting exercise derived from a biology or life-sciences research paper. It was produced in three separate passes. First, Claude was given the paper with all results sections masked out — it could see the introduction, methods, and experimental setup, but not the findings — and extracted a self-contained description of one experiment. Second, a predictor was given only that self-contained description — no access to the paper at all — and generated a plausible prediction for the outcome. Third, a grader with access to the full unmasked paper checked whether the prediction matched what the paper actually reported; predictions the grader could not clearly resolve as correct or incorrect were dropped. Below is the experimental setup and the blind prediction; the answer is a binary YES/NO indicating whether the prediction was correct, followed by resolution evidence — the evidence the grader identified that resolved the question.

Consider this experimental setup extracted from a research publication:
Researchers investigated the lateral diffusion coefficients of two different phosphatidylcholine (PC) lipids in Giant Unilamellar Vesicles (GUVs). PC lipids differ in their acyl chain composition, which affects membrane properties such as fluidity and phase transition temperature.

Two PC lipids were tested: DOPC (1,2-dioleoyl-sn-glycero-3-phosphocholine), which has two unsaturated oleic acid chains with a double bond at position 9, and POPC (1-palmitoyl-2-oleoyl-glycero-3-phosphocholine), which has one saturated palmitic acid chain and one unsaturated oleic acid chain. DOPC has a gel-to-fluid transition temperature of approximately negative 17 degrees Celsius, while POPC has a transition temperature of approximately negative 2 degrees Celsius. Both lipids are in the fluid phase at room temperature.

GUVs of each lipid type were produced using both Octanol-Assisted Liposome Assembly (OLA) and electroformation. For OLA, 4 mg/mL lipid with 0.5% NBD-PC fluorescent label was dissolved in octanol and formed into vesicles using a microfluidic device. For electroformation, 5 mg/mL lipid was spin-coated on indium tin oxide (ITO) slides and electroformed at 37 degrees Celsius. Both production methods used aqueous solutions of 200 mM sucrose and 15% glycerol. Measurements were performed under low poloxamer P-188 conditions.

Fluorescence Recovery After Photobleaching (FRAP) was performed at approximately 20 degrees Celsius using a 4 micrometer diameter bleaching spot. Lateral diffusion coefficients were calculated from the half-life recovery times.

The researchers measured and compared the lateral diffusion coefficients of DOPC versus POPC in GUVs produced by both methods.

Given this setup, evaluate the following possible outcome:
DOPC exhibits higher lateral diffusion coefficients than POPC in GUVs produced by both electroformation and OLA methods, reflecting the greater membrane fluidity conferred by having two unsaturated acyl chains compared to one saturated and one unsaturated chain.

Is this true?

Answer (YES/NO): NO